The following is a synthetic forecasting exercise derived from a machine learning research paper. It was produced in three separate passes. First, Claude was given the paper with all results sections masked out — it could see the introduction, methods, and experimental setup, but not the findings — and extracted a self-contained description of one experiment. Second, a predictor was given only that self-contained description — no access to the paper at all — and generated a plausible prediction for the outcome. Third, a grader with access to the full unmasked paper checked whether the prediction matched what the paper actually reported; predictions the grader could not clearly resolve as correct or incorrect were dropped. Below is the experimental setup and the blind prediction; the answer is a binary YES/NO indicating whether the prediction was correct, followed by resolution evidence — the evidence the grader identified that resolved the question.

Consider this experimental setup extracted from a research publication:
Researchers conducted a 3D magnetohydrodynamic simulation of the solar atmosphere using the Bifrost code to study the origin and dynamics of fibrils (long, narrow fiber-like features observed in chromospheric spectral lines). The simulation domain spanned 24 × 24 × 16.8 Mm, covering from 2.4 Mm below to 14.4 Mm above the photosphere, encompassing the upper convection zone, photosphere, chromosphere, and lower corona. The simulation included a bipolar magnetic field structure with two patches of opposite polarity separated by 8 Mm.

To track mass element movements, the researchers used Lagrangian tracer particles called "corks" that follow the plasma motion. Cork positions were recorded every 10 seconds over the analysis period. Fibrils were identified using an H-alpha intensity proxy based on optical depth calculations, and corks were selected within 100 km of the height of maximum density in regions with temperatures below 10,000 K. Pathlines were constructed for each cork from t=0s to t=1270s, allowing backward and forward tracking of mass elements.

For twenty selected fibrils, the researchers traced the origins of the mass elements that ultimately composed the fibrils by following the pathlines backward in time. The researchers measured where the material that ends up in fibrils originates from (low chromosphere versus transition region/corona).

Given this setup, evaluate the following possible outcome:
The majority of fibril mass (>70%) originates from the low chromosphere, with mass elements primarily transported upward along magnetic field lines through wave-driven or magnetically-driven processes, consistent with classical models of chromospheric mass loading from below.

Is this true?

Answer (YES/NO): NO